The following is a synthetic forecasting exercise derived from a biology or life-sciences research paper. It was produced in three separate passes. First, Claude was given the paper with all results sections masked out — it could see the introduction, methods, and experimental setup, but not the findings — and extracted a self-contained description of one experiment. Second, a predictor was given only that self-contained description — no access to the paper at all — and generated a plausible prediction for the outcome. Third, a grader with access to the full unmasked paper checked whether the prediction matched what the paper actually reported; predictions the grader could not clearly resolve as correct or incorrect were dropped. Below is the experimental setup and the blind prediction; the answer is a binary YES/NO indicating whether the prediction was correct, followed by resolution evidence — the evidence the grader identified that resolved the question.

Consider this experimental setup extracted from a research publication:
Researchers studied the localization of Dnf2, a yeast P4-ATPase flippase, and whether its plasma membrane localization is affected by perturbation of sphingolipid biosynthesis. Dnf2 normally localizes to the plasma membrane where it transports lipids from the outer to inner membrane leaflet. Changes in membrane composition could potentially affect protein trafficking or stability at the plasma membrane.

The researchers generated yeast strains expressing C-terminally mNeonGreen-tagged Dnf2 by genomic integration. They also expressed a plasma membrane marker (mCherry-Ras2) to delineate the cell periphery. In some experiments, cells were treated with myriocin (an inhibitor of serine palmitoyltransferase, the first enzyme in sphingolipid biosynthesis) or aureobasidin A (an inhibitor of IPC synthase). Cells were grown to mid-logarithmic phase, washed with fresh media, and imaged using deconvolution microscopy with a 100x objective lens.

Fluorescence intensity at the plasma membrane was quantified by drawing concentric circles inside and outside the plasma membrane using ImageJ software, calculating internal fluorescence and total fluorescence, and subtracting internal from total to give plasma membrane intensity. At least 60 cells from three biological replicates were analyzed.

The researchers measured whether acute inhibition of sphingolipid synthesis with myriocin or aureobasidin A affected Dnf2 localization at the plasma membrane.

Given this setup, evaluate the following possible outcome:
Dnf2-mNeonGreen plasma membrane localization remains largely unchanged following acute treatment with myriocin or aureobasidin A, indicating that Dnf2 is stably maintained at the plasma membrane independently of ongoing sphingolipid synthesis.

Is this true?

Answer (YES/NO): YES